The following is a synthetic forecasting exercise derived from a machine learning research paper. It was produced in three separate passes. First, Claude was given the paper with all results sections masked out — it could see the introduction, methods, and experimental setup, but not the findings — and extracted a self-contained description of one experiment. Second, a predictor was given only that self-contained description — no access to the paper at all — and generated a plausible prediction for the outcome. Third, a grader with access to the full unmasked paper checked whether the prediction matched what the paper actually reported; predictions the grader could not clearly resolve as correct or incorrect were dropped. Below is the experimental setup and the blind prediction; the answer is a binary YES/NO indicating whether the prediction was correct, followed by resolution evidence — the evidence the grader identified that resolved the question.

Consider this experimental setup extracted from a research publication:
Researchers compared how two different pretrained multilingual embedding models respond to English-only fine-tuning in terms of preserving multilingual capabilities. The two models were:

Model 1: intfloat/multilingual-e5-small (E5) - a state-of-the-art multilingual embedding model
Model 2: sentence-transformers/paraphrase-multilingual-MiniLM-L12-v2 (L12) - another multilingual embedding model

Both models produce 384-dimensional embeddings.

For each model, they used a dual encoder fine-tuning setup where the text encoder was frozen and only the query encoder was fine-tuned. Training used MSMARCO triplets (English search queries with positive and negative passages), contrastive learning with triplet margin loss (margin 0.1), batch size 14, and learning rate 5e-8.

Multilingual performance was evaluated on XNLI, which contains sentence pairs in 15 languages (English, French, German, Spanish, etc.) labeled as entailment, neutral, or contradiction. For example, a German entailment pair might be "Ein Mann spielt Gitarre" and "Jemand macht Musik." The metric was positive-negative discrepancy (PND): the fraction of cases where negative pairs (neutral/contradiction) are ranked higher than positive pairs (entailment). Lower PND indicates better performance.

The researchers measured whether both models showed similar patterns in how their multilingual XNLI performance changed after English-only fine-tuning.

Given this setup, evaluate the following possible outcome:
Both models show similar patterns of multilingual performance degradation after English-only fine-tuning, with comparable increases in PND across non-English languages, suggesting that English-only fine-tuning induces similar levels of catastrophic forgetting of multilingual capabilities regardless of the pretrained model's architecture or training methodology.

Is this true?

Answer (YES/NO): NO